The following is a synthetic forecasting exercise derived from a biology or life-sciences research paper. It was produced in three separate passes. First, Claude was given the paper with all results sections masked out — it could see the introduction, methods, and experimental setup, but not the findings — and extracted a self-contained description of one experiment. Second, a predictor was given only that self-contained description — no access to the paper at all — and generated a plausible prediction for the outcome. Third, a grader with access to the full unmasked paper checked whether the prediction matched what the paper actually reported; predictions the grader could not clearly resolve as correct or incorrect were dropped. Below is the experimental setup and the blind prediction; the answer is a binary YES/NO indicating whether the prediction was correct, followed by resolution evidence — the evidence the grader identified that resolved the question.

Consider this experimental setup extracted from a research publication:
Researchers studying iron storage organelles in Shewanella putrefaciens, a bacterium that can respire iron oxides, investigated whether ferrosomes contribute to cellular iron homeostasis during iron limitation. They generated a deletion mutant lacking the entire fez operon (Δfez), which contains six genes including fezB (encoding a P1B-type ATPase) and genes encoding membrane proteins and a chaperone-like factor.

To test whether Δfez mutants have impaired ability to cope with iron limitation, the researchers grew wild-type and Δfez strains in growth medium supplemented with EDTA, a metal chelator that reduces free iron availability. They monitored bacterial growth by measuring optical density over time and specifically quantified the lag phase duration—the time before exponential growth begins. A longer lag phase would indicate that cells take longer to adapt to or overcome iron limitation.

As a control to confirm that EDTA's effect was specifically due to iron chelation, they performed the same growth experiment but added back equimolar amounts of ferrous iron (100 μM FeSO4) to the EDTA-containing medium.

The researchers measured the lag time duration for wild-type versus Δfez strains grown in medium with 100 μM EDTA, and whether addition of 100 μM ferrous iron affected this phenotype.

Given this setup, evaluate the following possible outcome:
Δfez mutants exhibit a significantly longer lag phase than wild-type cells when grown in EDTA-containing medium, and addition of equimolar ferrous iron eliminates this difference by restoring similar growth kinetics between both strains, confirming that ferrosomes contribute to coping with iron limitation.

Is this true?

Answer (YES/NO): YES